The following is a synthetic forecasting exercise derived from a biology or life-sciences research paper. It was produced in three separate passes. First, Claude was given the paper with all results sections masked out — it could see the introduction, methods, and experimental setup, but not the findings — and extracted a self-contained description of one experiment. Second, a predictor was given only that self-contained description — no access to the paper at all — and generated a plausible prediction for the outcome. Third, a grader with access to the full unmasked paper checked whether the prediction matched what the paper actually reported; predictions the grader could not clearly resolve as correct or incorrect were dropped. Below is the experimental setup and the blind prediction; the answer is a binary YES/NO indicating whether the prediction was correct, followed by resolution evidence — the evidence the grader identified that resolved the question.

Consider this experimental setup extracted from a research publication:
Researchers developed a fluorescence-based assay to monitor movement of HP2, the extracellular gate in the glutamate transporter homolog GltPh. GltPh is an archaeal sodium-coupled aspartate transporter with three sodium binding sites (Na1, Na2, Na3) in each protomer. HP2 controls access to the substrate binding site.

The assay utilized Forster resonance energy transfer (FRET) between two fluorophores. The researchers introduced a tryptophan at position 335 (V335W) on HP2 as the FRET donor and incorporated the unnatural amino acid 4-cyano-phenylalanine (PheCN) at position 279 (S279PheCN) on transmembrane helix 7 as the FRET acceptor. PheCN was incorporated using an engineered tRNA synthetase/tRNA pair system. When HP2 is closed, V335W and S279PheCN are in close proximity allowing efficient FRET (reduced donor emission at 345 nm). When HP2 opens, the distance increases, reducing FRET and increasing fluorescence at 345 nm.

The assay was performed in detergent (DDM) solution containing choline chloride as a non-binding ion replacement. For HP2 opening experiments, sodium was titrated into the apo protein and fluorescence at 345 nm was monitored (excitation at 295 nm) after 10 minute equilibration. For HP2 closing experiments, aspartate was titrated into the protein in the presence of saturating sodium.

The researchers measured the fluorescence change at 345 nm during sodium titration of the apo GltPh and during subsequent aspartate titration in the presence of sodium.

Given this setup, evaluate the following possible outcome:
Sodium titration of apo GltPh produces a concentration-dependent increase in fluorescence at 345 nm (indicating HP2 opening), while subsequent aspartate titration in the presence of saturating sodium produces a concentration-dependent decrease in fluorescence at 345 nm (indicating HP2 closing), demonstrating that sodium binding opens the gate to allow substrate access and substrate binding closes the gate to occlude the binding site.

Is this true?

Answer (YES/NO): YES